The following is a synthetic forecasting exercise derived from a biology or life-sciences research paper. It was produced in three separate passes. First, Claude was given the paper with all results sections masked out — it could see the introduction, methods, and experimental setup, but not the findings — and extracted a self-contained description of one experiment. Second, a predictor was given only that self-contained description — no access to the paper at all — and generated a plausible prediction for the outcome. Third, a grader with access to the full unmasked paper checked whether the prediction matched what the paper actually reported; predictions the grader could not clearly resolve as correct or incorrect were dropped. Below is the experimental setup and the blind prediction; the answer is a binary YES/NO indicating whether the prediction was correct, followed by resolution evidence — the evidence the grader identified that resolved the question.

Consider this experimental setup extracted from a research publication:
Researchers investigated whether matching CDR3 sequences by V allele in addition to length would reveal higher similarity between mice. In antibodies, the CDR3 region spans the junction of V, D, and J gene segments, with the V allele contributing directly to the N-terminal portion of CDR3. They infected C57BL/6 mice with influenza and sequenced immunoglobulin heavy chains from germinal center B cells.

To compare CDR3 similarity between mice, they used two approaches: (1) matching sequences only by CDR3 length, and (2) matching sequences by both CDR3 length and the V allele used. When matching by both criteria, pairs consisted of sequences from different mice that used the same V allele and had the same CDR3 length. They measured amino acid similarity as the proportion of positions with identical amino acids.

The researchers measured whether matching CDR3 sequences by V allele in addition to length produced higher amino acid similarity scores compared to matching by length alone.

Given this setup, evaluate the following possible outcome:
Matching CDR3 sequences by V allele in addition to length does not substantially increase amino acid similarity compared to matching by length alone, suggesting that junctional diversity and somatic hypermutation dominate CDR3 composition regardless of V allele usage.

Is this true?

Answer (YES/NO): YES